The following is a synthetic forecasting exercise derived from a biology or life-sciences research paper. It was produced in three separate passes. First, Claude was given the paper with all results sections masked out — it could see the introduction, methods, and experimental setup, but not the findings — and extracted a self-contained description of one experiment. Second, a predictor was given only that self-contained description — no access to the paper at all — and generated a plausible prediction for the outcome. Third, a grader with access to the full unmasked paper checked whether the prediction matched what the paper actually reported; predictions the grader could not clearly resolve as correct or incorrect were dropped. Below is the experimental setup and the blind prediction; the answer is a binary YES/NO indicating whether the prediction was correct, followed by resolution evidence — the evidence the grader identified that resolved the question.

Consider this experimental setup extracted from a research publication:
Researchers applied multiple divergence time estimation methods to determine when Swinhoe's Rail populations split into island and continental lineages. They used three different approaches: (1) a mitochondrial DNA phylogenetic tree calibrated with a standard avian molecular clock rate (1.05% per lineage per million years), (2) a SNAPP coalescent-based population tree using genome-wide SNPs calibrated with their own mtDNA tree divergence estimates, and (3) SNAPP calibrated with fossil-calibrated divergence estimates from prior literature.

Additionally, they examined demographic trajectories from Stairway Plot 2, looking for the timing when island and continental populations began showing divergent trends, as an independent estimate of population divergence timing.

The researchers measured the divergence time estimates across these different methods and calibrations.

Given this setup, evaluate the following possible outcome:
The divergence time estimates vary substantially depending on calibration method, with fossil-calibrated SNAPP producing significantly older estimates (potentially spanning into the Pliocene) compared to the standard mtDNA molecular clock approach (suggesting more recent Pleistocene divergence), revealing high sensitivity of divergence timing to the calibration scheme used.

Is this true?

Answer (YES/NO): NO